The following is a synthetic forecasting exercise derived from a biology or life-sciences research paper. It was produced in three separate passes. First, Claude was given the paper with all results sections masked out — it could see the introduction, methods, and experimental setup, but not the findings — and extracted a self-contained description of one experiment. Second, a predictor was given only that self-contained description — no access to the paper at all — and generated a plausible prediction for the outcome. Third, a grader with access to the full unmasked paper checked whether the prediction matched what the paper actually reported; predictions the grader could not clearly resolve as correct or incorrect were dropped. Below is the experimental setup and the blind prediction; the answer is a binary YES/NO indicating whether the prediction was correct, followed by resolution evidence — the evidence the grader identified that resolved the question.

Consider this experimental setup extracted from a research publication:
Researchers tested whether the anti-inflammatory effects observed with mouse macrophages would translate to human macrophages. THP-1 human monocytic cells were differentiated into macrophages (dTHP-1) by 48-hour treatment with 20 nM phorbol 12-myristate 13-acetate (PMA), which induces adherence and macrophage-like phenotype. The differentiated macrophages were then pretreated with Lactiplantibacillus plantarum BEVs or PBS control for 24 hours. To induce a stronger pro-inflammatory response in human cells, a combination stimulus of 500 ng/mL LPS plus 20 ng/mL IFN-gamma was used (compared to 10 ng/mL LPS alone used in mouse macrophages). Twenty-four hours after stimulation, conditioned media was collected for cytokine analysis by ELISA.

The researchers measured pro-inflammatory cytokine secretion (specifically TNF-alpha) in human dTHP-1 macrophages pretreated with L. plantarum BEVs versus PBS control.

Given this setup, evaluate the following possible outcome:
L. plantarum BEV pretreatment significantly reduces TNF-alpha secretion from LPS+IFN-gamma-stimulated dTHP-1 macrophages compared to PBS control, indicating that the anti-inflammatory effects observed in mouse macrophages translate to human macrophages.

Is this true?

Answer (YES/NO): YES